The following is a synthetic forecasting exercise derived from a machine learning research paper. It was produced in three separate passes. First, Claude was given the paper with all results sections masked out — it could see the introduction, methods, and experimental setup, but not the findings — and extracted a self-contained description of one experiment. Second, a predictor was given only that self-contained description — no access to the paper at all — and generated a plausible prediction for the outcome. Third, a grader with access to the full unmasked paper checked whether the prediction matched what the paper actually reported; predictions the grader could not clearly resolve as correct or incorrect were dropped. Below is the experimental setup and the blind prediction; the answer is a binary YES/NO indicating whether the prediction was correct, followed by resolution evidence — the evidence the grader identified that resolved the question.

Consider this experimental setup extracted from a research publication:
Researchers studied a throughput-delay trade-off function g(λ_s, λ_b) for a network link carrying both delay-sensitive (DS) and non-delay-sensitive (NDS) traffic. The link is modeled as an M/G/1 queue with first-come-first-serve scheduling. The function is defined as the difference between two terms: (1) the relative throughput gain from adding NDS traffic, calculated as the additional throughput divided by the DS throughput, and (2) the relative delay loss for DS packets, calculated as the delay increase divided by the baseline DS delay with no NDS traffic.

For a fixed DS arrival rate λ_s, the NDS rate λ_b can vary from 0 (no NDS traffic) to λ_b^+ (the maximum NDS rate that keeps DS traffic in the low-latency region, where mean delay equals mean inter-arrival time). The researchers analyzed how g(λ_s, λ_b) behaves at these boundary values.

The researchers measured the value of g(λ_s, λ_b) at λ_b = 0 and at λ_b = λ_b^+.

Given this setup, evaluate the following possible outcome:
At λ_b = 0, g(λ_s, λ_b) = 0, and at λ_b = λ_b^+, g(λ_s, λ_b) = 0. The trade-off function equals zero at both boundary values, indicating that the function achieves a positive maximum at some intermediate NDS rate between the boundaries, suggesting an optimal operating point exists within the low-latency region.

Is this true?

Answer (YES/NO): YES